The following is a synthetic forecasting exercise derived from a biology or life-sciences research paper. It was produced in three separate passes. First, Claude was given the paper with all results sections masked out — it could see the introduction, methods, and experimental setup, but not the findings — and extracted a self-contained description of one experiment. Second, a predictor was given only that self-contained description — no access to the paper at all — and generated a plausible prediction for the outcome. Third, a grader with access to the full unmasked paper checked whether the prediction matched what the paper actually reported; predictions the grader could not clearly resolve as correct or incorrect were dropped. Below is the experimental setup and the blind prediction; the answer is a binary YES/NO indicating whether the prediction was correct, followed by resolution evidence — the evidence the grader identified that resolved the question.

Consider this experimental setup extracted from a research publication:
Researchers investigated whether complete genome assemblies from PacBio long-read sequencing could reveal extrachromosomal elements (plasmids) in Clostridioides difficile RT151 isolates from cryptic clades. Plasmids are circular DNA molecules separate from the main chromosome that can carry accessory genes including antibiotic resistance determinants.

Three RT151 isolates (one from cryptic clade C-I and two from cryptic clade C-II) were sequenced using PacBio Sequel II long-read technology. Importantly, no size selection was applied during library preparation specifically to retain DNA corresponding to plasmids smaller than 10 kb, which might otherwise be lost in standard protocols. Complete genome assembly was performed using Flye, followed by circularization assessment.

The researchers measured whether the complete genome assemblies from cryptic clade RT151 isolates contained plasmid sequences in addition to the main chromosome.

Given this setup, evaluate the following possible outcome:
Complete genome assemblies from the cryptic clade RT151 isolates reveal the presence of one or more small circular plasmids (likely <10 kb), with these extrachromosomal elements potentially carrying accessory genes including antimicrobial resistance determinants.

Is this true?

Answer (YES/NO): NO